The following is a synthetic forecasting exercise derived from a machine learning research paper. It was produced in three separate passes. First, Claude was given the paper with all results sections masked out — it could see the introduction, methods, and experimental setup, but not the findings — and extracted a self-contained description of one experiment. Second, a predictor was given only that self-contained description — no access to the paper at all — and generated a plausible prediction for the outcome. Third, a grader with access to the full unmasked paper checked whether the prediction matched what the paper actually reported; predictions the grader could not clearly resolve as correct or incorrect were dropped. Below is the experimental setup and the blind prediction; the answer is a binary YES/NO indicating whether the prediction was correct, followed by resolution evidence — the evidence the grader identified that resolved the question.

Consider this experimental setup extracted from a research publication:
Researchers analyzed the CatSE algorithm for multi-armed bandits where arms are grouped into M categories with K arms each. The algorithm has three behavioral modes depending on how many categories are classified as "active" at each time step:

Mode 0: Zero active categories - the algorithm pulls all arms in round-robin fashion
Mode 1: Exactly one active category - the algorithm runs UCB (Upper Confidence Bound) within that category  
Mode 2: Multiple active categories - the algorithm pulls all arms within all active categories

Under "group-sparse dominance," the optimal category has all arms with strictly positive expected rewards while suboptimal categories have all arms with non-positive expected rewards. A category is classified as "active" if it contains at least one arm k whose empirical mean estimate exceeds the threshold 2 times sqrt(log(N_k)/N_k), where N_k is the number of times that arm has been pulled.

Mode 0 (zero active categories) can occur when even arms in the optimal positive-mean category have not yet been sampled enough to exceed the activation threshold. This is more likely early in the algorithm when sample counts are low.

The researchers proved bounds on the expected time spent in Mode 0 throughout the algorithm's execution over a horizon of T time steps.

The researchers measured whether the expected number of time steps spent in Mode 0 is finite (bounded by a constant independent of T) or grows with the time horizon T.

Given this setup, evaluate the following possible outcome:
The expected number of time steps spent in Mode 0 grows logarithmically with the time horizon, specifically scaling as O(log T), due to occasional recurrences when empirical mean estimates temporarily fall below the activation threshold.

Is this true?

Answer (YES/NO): NO